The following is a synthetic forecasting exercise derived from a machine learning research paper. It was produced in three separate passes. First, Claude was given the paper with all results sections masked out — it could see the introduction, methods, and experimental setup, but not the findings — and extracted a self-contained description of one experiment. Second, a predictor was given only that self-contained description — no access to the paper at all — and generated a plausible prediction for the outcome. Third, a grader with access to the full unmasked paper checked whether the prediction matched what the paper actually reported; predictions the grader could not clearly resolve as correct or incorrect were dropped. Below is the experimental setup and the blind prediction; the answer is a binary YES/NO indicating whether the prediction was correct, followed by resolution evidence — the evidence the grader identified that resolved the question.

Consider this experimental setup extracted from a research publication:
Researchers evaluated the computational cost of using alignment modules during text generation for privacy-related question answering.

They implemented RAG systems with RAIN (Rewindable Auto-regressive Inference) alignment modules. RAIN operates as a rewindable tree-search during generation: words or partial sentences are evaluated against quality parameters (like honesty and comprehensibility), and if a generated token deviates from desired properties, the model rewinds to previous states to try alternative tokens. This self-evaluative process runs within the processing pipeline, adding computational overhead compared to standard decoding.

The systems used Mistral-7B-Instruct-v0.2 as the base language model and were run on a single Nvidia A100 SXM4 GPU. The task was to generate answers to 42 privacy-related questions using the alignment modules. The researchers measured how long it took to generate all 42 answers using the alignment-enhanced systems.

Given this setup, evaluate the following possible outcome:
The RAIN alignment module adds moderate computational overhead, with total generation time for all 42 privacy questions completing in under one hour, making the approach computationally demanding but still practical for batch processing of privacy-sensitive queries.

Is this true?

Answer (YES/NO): NO